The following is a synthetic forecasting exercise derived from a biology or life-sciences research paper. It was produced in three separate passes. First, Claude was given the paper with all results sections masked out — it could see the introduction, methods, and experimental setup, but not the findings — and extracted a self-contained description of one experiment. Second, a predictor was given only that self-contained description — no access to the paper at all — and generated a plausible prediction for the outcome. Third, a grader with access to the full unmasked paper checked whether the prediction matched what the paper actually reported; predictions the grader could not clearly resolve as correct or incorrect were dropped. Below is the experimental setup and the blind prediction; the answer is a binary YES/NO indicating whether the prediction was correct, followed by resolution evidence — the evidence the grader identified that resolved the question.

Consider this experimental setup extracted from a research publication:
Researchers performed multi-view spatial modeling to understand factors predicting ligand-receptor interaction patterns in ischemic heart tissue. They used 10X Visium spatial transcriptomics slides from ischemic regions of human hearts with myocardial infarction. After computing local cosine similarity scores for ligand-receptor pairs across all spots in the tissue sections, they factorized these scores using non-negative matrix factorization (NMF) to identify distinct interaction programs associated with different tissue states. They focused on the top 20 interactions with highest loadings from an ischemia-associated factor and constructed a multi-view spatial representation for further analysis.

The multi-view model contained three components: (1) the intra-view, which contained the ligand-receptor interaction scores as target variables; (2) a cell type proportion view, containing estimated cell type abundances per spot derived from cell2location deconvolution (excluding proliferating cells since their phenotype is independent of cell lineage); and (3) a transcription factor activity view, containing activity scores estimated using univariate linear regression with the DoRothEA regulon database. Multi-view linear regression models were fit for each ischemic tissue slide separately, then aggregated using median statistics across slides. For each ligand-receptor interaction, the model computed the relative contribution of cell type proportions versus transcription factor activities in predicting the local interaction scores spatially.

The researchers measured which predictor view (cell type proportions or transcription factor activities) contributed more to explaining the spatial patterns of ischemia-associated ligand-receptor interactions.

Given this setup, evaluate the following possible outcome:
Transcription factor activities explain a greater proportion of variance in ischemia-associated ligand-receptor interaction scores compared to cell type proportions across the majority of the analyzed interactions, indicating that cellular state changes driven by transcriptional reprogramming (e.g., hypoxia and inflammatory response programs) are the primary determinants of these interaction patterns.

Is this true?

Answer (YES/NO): YES